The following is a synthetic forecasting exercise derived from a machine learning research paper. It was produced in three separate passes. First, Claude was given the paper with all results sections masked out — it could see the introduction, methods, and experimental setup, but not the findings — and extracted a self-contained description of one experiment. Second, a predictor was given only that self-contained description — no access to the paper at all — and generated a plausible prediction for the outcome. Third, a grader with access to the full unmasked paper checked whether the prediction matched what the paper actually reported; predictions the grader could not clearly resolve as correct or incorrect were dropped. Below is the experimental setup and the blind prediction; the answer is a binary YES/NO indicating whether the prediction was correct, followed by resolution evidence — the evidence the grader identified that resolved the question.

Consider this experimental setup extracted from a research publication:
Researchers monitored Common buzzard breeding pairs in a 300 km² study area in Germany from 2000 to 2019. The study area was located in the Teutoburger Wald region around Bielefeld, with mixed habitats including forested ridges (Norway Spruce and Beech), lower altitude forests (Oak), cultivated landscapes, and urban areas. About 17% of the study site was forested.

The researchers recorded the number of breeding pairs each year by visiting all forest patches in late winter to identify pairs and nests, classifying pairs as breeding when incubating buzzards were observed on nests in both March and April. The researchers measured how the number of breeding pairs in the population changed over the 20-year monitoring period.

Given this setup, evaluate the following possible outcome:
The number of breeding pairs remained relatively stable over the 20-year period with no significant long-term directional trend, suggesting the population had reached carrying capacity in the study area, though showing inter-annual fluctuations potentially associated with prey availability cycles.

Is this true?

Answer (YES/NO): NO